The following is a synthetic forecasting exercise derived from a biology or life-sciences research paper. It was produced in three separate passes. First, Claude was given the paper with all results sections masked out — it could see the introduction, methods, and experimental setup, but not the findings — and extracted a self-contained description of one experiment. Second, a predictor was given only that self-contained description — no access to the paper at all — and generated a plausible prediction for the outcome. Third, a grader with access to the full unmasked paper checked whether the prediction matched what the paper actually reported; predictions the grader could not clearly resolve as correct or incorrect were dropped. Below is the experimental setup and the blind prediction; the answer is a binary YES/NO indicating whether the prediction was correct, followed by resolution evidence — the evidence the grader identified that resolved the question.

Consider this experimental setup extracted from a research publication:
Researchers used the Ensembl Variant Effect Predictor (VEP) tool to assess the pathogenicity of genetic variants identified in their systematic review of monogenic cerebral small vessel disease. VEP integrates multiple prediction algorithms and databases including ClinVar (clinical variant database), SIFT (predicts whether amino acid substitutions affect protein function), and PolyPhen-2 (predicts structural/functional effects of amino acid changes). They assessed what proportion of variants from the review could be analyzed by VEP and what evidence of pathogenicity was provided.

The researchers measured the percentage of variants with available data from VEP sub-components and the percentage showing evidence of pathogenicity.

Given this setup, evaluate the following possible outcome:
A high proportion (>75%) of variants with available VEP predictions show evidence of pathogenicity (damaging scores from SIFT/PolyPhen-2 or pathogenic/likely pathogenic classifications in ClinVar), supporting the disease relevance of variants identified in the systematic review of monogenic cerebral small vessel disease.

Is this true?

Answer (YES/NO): YES